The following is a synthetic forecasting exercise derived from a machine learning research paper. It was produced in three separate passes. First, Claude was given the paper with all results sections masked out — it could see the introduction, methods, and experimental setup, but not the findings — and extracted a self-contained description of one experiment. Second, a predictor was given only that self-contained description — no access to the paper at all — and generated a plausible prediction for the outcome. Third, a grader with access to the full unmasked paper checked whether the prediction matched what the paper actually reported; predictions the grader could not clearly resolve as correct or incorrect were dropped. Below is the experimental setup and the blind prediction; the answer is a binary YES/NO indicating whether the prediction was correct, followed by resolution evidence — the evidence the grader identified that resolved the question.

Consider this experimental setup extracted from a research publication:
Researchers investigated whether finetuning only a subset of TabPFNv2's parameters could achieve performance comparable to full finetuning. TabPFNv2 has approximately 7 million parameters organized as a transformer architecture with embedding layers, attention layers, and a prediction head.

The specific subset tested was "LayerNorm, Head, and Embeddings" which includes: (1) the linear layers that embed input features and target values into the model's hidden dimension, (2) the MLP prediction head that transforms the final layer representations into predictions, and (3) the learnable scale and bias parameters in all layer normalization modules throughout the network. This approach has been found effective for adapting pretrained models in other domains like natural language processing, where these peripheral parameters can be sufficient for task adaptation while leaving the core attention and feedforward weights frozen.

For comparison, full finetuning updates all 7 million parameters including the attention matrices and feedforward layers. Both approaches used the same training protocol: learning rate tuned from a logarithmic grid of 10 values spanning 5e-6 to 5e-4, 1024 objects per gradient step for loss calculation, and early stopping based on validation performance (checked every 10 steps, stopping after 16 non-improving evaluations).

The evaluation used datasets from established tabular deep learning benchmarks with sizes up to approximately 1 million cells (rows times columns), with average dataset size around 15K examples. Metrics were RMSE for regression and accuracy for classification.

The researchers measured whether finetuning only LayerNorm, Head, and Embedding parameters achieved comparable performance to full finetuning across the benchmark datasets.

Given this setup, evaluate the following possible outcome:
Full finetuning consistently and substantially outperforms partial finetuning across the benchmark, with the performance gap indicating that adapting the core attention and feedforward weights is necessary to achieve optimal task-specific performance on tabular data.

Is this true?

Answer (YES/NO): NO